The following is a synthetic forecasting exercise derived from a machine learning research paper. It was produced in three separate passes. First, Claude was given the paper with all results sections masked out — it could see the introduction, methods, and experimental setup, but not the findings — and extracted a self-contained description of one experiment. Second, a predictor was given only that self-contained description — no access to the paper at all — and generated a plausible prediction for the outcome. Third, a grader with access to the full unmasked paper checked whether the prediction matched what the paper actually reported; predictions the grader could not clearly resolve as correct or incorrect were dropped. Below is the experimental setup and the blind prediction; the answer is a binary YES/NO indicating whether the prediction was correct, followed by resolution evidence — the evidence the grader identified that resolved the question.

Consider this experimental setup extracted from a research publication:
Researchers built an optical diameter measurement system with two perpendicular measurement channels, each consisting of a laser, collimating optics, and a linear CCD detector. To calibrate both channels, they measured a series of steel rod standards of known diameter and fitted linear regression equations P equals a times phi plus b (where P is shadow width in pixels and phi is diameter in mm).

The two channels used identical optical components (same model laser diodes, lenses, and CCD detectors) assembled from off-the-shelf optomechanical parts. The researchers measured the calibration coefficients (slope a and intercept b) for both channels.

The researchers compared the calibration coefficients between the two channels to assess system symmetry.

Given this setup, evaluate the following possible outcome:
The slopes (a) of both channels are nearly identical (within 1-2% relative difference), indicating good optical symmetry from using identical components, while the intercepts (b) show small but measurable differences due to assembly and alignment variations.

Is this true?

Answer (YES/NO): NO